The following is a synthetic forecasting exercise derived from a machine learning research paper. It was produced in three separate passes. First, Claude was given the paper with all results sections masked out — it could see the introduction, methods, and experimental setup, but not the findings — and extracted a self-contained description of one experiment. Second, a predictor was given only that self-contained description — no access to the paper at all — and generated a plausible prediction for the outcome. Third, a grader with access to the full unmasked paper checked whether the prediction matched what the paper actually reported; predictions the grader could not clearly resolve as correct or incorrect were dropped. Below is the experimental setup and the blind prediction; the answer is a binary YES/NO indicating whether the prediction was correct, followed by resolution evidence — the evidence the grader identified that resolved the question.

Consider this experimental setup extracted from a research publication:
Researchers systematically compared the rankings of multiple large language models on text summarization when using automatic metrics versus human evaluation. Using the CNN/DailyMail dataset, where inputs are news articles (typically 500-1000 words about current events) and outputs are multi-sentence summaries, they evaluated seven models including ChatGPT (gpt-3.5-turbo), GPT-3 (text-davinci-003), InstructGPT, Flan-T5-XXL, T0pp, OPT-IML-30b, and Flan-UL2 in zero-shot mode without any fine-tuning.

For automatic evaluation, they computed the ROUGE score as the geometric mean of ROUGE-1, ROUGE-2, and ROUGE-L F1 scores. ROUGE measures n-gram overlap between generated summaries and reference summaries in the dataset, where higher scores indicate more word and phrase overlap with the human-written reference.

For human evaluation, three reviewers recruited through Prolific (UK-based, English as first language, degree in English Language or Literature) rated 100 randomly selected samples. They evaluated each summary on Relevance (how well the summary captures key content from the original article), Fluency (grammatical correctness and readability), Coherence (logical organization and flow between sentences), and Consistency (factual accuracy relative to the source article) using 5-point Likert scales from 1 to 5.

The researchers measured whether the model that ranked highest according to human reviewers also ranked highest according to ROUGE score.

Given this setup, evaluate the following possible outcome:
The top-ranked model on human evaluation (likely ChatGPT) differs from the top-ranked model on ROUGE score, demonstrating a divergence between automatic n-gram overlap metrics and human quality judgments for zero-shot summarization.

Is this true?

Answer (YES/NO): YES